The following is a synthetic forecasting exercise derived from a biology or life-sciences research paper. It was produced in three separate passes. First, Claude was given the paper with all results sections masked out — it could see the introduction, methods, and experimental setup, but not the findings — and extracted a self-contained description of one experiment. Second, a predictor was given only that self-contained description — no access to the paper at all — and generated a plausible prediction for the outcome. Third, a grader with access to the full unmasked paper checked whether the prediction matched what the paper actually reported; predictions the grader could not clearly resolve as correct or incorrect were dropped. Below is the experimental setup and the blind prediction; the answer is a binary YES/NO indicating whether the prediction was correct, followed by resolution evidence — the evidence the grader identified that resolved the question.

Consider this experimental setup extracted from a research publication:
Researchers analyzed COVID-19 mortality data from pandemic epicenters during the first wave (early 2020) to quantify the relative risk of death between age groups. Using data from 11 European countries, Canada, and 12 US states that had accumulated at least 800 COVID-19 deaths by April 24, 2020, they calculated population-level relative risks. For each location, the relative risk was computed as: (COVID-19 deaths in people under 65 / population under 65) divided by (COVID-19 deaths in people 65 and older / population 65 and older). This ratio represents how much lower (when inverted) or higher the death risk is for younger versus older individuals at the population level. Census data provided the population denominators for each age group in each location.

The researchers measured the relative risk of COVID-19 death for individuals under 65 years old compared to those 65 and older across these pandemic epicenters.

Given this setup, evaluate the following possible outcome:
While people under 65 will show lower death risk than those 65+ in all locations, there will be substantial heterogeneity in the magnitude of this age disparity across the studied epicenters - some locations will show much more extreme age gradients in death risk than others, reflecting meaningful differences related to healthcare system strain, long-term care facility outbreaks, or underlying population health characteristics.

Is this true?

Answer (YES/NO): YES